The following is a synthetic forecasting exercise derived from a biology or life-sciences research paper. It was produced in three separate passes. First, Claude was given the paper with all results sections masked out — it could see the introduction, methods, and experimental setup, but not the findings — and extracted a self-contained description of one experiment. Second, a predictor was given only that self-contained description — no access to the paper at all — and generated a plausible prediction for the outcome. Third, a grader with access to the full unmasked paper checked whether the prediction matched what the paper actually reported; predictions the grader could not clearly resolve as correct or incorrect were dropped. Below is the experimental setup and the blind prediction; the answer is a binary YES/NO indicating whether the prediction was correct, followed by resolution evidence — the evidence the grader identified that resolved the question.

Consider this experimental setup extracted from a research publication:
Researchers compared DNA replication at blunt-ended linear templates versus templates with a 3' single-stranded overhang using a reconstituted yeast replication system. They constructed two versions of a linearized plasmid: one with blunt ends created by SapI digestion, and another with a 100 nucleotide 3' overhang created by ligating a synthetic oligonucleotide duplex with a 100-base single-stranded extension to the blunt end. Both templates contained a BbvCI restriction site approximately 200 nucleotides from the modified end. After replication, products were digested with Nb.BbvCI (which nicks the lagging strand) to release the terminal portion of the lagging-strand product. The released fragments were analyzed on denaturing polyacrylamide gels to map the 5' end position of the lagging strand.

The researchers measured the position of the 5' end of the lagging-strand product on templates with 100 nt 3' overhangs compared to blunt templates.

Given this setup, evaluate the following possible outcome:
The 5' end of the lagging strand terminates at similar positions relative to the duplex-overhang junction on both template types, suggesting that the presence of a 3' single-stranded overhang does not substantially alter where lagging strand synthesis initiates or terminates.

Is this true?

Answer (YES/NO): YES